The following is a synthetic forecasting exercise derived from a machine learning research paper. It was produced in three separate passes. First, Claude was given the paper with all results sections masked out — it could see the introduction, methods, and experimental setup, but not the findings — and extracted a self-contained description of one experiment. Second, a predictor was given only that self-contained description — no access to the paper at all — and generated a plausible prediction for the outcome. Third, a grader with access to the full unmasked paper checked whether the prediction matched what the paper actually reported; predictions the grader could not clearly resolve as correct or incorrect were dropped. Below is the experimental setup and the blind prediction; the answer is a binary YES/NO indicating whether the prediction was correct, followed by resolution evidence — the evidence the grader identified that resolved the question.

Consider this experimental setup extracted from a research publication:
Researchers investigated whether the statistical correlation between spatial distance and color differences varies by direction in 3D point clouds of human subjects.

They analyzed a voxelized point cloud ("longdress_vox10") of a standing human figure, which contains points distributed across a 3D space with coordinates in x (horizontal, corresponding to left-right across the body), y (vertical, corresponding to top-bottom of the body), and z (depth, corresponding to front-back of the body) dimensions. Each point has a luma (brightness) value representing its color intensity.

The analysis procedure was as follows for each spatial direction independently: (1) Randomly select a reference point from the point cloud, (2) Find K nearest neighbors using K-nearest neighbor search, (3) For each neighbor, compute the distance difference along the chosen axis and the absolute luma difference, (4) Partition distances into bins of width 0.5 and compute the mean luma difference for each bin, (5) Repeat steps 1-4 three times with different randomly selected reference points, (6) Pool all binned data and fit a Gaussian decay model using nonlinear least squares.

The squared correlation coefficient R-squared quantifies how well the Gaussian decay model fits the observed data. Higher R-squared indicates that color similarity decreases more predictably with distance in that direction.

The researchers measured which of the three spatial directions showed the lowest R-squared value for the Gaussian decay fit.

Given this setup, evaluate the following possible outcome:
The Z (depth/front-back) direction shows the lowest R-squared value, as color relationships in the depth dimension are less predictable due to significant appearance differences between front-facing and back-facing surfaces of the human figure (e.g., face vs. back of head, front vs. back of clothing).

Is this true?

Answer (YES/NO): YES